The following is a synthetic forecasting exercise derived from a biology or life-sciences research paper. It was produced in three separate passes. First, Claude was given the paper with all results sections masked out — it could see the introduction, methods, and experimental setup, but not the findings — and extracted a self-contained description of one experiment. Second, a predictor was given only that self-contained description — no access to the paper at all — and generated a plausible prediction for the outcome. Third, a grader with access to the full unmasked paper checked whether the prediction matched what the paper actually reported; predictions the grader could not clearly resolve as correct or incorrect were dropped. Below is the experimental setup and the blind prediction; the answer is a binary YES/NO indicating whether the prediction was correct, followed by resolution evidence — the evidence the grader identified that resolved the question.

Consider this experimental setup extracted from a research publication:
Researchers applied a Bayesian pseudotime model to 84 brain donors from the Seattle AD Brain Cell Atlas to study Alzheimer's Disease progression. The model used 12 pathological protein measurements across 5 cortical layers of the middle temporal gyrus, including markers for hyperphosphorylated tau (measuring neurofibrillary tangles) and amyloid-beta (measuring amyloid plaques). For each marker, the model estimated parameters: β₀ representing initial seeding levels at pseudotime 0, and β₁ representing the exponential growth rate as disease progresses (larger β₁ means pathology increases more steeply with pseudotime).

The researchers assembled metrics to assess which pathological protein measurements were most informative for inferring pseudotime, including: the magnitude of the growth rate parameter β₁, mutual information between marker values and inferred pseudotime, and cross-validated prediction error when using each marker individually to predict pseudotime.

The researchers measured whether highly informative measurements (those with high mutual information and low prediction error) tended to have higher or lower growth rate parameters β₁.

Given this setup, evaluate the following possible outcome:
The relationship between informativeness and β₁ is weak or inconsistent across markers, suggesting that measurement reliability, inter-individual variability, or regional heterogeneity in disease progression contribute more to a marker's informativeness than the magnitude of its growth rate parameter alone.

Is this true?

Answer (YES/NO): NO